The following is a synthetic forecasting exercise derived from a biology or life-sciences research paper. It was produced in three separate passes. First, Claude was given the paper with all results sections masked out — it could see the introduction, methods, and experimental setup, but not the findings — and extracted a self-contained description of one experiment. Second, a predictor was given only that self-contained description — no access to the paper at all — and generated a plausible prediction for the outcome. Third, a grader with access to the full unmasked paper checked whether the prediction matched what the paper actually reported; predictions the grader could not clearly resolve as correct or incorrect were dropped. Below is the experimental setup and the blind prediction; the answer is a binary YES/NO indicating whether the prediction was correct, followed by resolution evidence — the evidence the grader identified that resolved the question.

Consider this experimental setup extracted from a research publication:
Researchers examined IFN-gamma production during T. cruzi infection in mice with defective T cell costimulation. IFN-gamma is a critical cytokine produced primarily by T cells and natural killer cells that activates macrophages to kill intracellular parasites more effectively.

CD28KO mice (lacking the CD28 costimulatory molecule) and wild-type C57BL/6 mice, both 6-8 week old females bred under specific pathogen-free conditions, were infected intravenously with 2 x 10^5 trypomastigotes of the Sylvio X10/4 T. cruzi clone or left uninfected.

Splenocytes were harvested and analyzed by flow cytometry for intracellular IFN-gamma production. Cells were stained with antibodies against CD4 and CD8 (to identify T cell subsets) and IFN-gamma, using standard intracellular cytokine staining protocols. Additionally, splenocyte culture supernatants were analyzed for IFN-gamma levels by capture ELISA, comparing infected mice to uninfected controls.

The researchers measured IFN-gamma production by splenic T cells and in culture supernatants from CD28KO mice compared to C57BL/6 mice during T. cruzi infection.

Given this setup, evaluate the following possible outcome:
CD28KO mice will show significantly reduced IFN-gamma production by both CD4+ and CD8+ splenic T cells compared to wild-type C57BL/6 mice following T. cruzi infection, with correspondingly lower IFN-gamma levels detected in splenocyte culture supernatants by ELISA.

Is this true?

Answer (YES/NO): NO